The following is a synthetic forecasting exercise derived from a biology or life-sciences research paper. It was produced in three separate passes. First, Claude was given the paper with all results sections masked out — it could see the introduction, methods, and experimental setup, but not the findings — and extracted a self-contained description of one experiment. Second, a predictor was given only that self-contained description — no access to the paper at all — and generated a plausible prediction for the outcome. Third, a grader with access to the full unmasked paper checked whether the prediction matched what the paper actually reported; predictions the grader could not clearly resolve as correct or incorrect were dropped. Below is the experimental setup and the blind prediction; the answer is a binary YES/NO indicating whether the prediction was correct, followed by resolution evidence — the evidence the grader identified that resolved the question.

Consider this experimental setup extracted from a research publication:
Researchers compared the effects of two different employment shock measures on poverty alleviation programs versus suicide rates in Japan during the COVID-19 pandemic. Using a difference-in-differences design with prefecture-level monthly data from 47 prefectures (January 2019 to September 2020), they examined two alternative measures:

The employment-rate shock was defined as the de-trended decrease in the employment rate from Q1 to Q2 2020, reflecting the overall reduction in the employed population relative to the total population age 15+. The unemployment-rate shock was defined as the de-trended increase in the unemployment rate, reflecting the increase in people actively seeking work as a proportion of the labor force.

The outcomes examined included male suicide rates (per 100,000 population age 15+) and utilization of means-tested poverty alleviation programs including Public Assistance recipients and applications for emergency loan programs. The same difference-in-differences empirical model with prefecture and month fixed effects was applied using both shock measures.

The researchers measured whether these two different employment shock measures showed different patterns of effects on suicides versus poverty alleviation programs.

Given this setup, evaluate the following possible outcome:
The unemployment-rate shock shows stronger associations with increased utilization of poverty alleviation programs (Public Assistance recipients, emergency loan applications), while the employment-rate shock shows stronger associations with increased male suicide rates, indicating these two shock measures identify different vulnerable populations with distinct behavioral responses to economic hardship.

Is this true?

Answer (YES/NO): YES